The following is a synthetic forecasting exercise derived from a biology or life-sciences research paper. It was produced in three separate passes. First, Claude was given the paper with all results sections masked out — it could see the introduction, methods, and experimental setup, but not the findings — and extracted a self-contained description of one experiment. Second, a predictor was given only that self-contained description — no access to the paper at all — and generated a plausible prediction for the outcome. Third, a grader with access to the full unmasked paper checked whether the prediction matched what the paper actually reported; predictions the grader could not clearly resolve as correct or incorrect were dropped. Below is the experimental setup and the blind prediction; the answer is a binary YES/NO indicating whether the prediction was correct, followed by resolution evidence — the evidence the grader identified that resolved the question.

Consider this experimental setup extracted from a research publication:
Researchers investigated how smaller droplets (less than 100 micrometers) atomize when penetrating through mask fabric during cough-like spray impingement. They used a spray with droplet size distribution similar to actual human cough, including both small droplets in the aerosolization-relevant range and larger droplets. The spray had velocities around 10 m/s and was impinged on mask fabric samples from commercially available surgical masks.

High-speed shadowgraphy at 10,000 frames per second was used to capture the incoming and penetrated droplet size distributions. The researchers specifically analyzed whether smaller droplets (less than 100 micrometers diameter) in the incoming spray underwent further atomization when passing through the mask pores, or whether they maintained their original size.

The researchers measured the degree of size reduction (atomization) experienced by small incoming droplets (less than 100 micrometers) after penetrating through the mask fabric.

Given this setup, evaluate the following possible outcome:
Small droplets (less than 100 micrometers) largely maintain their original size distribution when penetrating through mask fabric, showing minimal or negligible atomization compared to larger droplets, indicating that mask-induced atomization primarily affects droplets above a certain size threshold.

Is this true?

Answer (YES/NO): NO